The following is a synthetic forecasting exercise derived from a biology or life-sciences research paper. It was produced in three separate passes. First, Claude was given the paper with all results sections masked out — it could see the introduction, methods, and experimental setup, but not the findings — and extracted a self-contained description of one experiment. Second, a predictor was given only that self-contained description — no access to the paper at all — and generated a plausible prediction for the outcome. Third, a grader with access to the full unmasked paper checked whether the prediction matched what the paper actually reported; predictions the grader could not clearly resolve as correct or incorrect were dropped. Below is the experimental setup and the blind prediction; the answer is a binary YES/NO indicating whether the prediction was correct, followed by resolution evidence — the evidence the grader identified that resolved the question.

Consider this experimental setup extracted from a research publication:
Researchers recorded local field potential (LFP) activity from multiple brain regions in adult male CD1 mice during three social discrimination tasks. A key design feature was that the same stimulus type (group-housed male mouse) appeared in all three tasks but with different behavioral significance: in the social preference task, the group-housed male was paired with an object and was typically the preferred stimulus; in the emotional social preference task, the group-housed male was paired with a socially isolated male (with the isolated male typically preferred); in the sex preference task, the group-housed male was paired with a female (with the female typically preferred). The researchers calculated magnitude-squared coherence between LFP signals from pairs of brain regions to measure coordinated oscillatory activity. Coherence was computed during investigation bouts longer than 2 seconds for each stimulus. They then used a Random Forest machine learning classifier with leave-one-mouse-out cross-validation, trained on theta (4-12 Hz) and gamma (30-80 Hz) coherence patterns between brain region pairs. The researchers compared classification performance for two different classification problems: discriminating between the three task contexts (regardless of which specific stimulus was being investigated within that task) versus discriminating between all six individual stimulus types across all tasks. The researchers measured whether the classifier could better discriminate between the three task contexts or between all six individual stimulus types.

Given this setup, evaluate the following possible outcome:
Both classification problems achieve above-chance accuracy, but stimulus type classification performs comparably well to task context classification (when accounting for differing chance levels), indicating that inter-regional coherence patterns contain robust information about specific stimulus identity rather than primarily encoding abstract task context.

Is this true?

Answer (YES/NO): NO